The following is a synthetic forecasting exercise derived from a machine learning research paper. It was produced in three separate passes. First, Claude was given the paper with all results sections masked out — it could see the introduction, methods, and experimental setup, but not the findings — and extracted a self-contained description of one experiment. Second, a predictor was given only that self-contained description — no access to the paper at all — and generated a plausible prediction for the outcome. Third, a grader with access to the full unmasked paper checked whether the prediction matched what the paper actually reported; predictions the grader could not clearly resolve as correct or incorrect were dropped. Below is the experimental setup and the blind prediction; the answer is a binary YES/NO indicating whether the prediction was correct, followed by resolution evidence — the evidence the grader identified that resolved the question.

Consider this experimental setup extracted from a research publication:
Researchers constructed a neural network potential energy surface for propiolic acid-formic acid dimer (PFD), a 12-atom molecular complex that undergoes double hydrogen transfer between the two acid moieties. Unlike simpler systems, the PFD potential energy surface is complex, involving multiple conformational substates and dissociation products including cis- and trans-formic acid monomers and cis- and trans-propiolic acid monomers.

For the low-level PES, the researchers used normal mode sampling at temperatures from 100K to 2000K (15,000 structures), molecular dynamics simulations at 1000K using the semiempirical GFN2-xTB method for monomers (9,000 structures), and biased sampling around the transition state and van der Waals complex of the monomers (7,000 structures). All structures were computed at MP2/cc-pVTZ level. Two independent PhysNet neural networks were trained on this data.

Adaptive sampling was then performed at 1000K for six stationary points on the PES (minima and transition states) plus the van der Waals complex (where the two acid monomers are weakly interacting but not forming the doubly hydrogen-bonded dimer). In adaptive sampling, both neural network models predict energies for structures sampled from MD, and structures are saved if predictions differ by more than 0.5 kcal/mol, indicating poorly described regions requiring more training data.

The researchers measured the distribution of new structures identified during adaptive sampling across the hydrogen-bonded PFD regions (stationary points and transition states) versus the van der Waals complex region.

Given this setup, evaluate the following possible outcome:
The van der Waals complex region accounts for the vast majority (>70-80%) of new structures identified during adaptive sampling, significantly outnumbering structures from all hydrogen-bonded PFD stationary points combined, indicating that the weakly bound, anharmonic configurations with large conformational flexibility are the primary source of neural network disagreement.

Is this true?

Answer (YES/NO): YES